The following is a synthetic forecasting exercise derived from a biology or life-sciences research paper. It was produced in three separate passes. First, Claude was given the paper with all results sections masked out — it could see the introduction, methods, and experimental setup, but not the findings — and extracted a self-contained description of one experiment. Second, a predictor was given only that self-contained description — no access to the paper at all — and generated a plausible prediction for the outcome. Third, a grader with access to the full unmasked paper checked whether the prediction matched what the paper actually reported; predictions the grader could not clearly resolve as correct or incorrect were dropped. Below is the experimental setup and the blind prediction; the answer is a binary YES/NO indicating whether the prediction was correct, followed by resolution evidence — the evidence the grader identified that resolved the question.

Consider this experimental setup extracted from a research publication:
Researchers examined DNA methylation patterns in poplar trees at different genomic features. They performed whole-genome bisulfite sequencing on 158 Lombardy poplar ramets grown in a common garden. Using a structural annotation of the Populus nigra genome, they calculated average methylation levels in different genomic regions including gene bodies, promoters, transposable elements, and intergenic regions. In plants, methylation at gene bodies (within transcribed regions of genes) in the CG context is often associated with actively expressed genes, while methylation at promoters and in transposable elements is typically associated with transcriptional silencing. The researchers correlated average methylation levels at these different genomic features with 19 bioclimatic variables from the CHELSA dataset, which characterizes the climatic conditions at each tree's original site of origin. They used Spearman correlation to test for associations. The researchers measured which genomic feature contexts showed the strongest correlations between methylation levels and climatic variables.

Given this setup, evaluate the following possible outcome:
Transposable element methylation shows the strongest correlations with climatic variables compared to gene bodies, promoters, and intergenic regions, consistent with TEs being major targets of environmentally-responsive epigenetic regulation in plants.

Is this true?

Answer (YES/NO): NO